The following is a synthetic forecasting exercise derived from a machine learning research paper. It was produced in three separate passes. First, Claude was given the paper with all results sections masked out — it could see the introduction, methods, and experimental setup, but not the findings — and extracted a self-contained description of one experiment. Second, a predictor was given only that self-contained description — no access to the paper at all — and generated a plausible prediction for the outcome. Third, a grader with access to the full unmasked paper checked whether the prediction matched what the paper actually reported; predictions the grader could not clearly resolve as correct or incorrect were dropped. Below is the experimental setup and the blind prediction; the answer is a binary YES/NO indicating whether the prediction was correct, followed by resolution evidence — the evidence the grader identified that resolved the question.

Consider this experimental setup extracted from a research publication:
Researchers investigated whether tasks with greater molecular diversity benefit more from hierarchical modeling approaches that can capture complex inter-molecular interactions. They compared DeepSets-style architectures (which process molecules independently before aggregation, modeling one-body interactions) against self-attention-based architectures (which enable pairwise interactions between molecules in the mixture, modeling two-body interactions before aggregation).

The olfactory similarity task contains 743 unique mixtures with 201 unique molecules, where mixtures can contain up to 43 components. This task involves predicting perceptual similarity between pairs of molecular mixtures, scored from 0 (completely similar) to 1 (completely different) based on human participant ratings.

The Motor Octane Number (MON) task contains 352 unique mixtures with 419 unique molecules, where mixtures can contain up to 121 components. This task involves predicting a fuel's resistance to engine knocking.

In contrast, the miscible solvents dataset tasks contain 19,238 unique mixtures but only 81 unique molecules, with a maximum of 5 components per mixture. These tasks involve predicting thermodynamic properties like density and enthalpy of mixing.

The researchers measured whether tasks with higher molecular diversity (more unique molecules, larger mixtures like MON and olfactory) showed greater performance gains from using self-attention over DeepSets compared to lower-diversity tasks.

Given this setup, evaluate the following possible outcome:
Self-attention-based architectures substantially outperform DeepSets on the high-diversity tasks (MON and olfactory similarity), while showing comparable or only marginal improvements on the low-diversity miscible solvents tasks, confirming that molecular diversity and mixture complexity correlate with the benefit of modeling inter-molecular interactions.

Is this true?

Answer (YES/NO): NO